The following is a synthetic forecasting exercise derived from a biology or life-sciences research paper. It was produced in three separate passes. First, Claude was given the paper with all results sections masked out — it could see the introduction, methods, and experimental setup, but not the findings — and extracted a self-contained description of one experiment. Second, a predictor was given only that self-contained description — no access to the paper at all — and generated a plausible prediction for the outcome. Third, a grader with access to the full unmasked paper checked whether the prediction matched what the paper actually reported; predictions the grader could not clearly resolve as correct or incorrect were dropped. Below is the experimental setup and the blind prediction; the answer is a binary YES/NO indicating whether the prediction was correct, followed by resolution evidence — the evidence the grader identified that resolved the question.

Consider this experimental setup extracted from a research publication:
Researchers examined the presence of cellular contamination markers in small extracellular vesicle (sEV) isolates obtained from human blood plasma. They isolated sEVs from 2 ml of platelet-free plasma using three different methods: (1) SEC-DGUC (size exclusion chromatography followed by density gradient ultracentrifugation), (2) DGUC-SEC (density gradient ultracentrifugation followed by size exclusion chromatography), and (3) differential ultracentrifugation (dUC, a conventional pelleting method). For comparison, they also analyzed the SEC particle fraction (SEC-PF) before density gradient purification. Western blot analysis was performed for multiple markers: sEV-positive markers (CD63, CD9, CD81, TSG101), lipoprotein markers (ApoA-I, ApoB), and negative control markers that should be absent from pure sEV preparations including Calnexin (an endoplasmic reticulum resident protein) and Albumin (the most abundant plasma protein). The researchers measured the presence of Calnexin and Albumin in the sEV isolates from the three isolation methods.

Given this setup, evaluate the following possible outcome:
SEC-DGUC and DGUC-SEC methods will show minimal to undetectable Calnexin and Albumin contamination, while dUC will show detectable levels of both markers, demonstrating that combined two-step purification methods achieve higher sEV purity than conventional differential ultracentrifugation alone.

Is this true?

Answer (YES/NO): NO